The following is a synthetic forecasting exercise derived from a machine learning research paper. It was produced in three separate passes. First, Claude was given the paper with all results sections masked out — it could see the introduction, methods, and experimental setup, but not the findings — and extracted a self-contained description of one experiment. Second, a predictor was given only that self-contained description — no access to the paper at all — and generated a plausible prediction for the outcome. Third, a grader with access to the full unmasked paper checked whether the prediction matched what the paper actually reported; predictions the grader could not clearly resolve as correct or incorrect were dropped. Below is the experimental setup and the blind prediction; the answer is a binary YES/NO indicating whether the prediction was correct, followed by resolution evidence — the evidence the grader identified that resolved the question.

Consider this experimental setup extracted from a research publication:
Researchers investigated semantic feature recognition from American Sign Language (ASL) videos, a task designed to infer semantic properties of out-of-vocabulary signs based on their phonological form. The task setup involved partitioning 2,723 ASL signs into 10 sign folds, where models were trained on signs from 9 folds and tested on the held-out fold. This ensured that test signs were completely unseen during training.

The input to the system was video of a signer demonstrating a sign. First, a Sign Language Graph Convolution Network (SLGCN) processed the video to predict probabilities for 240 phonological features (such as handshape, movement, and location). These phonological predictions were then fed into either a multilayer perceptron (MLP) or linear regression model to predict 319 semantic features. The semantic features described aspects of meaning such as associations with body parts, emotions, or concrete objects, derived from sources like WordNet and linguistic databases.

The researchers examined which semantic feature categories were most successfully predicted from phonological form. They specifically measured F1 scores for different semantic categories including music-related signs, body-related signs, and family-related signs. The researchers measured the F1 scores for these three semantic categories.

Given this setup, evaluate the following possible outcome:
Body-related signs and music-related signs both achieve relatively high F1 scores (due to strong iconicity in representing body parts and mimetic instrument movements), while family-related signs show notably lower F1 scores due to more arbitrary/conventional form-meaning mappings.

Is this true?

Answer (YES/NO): YES